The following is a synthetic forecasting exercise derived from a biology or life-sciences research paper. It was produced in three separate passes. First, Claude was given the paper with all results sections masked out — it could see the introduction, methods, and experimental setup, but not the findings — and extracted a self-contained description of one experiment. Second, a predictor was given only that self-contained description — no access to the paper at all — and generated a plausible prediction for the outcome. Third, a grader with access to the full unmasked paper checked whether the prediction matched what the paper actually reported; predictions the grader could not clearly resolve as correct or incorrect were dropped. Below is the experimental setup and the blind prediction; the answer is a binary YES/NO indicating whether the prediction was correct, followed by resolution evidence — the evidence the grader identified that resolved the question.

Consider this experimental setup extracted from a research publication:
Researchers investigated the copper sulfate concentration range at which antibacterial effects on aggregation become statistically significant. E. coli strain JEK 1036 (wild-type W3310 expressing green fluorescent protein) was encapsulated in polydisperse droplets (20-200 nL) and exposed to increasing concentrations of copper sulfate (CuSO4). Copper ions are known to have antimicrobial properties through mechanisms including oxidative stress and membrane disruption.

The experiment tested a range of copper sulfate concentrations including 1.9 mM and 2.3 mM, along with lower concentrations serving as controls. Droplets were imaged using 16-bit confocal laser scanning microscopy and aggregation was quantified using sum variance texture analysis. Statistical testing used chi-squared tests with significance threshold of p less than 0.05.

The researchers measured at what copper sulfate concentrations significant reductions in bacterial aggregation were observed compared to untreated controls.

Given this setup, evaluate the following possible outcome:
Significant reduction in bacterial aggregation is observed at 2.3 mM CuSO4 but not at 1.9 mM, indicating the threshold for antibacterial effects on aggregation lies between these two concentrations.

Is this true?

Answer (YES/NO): NO